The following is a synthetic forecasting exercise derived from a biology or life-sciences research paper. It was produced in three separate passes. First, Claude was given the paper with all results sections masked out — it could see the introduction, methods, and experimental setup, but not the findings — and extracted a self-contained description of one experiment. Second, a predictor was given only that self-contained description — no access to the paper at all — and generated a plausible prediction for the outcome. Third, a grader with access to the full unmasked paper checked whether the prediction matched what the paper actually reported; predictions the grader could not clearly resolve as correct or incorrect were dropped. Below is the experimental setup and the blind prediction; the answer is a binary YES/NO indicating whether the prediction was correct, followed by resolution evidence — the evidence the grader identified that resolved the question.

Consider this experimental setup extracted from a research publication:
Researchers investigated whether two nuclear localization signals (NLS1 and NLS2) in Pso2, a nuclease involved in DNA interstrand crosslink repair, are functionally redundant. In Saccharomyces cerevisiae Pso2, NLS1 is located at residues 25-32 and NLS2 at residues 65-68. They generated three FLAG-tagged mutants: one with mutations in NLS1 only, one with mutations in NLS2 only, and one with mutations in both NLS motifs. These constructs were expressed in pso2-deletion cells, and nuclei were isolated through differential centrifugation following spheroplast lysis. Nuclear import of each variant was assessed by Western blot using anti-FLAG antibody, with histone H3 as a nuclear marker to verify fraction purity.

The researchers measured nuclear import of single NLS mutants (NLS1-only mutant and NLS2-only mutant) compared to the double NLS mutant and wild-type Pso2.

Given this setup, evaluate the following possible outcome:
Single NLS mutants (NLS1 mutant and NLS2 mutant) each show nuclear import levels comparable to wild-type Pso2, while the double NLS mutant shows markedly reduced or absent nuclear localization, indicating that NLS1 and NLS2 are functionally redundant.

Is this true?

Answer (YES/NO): NO